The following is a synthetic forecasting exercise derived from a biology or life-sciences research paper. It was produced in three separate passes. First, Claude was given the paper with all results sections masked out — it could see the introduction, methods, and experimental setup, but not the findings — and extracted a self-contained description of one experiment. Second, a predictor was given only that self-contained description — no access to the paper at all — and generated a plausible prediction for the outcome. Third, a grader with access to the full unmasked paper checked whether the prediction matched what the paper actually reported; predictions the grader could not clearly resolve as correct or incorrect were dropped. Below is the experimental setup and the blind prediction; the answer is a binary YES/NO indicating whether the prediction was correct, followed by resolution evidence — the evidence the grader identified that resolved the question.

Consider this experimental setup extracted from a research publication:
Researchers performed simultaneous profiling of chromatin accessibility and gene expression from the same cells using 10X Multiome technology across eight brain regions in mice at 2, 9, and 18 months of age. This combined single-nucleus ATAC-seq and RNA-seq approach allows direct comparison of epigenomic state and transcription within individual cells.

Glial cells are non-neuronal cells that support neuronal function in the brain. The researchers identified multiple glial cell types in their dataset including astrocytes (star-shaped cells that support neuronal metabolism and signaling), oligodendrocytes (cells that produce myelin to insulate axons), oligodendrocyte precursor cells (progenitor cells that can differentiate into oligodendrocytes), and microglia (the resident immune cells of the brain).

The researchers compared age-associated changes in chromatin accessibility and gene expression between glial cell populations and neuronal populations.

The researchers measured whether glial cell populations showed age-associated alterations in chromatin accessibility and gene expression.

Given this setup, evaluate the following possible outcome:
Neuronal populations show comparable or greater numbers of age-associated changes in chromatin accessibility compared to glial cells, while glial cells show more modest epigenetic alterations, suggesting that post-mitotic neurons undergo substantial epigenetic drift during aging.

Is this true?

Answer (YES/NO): YES